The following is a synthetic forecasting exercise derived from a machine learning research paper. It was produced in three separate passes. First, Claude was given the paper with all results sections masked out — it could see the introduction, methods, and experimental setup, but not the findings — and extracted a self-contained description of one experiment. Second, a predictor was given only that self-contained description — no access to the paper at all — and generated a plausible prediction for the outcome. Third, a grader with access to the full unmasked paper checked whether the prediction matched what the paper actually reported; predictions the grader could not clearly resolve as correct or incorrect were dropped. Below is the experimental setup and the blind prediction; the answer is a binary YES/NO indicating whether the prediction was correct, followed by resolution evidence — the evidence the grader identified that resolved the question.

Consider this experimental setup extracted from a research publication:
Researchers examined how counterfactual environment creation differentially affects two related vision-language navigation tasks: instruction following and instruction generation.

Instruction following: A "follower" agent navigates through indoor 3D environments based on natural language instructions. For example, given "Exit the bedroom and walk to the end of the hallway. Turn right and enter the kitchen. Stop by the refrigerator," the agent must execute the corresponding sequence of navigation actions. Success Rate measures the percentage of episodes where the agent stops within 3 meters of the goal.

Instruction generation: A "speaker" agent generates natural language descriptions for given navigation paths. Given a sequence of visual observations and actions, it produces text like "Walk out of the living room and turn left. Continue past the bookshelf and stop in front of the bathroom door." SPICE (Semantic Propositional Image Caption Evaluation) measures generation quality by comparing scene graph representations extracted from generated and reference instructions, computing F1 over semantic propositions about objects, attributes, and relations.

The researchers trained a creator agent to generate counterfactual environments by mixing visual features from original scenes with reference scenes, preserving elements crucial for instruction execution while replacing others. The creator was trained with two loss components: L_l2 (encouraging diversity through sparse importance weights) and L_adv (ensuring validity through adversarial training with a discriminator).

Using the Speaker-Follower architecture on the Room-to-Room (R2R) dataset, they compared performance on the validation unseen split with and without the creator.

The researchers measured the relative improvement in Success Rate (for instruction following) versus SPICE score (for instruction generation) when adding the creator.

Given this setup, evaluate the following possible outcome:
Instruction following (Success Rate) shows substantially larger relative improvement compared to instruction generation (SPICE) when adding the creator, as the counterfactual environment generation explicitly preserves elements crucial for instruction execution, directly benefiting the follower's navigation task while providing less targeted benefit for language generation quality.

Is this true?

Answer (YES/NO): YES